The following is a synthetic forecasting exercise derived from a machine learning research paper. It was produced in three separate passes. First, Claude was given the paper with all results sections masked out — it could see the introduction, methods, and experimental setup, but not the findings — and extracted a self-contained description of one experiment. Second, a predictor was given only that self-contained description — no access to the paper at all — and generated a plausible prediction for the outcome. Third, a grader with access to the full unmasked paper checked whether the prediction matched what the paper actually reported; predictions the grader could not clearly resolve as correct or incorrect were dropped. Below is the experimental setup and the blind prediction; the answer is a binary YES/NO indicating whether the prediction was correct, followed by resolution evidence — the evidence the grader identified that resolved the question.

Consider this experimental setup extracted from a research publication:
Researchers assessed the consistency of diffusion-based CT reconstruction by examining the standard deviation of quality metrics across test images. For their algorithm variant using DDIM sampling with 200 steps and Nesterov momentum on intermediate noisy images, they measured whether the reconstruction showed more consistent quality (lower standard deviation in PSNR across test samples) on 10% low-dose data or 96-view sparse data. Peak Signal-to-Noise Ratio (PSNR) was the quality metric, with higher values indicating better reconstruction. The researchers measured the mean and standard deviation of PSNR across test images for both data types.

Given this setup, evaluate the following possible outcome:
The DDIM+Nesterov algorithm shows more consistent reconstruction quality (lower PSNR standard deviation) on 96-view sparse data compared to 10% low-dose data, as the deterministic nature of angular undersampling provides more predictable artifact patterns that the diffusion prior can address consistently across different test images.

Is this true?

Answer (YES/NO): NO